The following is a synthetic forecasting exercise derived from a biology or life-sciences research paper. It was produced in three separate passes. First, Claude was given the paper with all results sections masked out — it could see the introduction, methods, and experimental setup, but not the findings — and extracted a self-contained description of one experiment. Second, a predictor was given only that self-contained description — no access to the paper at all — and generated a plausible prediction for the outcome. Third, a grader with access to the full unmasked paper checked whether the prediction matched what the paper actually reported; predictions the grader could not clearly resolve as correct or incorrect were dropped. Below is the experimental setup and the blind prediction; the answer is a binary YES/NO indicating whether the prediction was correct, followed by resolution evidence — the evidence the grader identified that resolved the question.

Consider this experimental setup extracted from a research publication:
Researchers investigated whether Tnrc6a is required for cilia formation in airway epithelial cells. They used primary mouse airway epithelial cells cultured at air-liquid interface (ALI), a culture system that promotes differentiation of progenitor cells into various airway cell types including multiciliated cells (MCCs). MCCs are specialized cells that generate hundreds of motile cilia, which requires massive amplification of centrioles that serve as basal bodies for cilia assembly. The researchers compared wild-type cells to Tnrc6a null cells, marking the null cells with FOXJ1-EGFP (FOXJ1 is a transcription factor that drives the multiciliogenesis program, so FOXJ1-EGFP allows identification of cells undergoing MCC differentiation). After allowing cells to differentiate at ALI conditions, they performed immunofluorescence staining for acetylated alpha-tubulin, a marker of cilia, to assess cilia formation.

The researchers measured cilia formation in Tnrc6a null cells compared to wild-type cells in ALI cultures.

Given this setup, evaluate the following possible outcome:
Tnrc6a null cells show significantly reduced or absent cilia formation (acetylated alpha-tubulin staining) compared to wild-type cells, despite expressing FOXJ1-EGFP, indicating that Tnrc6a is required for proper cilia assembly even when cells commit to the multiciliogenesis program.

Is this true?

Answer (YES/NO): YES